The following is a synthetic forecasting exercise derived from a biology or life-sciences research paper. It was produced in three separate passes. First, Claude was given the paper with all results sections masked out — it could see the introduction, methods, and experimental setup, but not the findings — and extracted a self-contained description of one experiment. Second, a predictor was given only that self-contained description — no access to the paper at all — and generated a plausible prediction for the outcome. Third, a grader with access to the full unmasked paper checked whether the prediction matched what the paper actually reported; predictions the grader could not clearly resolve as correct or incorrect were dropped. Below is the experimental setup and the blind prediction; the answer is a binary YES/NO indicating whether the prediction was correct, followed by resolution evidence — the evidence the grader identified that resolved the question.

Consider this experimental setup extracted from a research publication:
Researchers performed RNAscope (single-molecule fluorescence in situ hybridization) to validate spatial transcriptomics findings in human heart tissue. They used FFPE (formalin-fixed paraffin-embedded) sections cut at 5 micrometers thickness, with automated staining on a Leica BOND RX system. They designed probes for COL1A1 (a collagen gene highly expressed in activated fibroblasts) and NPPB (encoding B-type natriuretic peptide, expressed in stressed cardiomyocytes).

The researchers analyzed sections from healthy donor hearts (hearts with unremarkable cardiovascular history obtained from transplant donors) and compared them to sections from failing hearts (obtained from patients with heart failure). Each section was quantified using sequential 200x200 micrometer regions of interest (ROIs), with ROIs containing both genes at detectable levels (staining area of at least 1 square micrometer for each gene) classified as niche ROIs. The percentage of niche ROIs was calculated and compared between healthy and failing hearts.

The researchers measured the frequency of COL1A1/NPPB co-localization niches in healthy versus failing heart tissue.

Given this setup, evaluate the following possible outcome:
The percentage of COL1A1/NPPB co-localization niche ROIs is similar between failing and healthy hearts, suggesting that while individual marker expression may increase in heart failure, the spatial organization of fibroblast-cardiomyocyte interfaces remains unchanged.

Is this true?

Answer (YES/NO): NO